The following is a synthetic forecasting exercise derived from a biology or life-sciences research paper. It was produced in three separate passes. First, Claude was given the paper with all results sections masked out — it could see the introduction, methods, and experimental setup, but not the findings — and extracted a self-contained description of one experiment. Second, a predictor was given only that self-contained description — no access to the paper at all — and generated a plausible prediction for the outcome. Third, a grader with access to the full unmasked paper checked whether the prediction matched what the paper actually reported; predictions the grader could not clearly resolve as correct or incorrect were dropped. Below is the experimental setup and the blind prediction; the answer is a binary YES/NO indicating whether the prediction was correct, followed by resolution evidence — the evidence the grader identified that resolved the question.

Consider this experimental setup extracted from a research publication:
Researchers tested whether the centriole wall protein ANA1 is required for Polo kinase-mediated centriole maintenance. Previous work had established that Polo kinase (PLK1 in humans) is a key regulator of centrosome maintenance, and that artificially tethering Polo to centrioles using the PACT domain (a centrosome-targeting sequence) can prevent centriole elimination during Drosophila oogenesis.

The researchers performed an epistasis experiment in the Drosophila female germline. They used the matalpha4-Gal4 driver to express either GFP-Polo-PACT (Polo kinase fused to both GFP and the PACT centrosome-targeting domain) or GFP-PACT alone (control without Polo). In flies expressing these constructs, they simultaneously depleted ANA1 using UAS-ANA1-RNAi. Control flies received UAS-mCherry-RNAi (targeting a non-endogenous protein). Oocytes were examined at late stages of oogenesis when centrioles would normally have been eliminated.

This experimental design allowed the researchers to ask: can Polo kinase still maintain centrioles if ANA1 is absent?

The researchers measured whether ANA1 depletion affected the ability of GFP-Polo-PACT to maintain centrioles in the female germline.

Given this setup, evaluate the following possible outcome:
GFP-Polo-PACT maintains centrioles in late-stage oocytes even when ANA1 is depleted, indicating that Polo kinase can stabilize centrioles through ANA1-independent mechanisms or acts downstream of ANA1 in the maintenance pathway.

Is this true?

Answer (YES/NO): NO